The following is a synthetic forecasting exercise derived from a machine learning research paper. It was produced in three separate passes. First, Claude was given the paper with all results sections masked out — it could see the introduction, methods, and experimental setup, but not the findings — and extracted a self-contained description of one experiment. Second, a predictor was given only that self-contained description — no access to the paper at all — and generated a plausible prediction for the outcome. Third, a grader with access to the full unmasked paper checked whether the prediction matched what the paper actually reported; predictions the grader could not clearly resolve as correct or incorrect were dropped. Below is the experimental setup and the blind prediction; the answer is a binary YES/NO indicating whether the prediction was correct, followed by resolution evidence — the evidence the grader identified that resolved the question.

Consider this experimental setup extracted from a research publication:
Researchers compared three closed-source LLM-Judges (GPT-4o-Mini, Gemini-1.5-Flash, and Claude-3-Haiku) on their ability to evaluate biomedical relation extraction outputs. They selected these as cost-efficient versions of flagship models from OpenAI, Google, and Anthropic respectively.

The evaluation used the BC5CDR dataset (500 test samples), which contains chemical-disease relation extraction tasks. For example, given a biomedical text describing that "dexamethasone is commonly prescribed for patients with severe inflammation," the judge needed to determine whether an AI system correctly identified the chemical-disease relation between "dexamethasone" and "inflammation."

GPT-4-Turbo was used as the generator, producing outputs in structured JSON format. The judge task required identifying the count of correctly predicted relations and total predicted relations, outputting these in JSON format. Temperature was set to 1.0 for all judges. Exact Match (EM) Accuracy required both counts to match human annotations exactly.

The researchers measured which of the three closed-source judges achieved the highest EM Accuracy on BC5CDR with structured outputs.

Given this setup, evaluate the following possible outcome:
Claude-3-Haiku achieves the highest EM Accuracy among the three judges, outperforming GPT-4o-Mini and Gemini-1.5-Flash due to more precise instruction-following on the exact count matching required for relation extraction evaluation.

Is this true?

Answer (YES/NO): NO